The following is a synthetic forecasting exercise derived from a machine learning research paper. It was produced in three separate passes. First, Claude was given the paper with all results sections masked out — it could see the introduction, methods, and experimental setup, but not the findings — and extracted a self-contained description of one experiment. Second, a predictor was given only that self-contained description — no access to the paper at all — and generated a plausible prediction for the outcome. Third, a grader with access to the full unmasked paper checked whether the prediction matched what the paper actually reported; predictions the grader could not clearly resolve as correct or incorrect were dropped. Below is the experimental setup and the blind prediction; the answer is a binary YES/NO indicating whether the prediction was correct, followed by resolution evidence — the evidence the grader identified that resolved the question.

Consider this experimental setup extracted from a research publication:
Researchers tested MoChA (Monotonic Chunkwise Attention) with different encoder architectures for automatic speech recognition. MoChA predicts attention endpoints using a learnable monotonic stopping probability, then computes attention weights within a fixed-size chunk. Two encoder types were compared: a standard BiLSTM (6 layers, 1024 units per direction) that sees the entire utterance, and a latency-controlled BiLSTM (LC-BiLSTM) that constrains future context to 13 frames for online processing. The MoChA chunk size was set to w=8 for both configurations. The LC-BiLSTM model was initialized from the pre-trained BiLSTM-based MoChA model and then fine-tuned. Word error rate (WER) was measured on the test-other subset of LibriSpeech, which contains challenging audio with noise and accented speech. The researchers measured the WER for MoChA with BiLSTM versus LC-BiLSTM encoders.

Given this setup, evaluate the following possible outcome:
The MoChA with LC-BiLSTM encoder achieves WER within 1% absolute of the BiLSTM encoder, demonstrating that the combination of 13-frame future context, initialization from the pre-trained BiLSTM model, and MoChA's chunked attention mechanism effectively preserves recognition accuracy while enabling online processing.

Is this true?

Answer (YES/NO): NO